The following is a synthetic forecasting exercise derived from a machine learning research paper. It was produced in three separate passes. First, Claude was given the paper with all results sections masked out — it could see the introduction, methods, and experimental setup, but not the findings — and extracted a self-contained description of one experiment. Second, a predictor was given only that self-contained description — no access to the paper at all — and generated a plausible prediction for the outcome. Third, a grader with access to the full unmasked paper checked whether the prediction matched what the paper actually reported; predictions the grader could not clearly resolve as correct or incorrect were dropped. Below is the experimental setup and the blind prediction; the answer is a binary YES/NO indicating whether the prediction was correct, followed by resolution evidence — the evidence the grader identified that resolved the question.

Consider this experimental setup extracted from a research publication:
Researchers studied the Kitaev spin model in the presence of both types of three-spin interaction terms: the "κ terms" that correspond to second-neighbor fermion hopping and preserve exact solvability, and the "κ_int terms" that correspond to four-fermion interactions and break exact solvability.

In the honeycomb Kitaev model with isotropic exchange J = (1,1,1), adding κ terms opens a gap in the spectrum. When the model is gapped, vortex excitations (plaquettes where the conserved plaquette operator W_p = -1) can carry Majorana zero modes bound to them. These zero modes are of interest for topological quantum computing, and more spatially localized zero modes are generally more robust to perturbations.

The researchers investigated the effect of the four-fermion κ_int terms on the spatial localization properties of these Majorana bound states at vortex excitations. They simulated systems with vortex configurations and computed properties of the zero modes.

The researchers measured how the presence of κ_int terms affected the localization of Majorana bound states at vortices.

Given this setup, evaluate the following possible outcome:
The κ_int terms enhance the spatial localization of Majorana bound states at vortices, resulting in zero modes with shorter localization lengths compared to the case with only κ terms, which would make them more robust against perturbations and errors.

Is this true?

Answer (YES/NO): YES